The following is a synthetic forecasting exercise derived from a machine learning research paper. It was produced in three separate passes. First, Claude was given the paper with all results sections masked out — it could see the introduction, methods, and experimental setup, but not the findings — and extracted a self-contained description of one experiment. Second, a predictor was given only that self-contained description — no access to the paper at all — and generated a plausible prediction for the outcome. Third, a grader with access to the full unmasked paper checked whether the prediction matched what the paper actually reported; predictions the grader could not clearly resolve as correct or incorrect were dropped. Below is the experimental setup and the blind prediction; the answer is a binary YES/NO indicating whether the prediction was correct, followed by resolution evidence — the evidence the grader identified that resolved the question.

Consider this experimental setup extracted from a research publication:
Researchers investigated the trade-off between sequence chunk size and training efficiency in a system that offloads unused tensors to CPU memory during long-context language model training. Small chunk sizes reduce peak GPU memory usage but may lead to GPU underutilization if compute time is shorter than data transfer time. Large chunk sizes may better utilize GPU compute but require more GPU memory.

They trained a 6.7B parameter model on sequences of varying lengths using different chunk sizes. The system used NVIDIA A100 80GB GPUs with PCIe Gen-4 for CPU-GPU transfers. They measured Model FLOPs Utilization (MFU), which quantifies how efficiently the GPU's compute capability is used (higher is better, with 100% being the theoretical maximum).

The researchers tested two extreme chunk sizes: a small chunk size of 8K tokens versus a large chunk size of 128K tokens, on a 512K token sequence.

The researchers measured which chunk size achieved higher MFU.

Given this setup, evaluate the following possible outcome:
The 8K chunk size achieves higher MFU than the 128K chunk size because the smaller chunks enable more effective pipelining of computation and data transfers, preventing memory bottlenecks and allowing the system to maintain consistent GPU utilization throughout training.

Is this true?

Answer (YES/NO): NO